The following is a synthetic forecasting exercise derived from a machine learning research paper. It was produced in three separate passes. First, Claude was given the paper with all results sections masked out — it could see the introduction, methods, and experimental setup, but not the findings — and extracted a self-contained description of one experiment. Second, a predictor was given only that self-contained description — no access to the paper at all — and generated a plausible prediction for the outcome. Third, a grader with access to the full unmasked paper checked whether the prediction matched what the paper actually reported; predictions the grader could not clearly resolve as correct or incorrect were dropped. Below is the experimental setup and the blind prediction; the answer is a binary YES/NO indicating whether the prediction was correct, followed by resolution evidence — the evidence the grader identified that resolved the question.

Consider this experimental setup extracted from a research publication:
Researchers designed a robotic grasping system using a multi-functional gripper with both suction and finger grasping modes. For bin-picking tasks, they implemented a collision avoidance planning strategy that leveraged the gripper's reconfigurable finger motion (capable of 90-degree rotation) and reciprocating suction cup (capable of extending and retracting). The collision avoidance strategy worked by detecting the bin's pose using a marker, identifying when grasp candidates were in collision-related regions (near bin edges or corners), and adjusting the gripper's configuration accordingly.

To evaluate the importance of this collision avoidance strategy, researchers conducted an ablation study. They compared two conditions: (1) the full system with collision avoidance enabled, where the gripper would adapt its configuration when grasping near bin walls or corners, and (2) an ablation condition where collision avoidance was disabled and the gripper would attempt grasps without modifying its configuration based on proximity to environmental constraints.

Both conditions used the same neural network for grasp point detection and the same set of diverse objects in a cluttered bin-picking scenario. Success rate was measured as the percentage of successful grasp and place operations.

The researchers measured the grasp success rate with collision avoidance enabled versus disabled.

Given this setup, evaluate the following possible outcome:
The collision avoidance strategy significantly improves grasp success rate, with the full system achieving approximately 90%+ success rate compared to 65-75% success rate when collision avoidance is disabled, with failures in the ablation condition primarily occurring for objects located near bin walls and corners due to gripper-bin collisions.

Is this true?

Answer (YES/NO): NO